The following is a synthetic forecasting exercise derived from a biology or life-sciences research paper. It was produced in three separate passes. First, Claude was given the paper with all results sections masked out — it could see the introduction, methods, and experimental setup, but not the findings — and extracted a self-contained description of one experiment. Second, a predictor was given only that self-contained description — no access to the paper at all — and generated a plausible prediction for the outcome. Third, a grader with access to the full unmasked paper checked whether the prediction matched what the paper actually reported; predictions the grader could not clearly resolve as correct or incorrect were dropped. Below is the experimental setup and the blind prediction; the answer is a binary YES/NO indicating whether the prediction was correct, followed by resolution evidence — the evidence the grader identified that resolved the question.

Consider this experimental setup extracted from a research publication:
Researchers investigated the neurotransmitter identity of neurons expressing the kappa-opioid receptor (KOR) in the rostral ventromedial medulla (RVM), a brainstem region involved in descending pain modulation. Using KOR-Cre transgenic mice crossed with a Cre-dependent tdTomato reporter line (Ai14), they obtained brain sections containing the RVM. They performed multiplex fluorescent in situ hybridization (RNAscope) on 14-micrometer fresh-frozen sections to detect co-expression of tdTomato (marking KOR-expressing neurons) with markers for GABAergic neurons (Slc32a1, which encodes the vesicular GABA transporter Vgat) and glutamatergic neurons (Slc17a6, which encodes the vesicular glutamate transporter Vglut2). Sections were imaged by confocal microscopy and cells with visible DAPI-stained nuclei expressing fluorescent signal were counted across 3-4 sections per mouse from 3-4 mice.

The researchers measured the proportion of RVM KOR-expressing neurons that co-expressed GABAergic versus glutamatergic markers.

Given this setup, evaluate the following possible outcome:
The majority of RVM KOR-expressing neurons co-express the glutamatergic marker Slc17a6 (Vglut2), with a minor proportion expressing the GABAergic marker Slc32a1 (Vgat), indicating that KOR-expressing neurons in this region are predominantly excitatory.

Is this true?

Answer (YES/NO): NO